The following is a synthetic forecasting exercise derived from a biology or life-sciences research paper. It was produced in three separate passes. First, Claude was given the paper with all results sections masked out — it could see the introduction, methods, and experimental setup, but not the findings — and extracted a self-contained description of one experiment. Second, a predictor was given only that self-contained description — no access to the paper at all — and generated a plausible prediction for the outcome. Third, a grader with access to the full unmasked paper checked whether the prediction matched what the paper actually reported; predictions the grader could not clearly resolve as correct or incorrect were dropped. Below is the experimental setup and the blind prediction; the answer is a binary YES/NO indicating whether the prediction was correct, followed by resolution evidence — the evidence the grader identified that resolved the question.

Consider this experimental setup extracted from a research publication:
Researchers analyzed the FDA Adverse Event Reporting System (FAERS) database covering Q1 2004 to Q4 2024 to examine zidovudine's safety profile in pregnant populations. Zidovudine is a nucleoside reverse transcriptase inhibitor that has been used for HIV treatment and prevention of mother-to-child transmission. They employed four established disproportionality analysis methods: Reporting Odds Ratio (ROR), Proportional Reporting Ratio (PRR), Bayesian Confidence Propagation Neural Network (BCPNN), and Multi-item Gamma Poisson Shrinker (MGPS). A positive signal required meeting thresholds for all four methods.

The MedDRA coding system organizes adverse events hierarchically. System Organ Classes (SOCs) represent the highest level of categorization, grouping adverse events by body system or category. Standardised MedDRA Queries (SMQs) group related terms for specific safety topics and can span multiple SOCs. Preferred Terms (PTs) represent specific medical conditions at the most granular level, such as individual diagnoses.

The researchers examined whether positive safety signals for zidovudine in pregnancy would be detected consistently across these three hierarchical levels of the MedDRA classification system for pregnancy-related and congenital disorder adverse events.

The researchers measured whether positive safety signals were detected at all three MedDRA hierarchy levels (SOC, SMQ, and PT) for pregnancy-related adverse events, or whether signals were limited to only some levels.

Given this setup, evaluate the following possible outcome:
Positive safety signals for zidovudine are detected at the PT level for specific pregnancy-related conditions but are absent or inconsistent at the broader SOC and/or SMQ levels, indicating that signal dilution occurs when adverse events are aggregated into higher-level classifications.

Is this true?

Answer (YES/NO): NO